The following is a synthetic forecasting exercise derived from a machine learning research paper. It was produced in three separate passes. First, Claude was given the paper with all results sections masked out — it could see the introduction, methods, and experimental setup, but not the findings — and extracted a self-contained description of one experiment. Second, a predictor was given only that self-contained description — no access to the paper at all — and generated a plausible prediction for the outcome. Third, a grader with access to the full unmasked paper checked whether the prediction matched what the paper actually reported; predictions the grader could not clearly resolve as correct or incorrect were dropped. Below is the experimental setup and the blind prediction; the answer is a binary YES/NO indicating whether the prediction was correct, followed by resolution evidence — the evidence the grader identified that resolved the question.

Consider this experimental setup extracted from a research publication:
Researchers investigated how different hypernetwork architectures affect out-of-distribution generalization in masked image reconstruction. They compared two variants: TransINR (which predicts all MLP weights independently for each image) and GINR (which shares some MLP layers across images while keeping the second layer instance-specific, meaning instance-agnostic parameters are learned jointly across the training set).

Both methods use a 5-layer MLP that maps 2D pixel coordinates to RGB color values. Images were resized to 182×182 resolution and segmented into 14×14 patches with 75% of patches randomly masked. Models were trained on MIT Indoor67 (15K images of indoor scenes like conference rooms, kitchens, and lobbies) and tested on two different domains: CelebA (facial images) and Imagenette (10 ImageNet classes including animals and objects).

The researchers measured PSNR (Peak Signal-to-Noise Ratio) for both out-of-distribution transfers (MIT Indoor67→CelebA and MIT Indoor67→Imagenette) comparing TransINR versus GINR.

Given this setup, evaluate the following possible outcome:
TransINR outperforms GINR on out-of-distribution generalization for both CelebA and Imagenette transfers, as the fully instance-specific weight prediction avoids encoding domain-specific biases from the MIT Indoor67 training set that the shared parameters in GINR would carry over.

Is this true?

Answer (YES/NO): NO